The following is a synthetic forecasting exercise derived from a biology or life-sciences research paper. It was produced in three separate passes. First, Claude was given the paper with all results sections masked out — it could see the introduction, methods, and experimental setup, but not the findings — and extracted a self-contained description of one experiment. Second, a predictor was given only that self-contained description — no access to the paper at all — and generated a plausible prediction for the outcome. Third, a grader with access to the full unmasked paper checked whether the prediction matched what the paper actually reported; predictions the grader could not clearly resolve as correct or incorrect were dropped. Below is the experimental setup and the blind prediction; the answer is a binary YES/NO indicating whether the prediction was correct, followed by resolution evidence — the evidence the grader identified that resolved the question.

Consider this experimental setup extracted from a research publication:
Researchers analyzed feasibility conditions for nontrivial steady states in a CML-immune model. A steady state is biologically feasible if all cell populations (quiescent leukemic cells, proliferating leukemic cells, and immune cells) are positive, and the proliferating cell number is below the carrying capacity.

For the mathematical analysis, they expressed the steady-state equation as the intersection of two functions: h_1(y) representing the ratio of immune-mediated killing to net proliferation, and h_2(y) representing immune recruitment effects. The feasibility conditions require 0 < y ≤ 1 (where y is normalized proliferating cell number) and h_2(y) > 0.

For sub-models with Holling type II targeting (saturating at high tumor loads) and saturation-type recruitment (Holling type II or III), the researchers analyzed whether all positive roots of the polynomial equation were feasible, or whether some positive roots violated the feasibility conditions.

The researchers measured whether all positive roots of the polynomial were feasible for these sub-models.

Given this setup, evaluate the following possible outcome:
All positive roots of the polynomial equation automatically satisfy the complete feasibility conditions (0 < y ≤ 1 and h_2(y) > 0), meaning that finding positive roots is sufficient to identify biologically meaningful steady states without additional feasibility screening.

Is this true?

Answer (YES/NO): NO